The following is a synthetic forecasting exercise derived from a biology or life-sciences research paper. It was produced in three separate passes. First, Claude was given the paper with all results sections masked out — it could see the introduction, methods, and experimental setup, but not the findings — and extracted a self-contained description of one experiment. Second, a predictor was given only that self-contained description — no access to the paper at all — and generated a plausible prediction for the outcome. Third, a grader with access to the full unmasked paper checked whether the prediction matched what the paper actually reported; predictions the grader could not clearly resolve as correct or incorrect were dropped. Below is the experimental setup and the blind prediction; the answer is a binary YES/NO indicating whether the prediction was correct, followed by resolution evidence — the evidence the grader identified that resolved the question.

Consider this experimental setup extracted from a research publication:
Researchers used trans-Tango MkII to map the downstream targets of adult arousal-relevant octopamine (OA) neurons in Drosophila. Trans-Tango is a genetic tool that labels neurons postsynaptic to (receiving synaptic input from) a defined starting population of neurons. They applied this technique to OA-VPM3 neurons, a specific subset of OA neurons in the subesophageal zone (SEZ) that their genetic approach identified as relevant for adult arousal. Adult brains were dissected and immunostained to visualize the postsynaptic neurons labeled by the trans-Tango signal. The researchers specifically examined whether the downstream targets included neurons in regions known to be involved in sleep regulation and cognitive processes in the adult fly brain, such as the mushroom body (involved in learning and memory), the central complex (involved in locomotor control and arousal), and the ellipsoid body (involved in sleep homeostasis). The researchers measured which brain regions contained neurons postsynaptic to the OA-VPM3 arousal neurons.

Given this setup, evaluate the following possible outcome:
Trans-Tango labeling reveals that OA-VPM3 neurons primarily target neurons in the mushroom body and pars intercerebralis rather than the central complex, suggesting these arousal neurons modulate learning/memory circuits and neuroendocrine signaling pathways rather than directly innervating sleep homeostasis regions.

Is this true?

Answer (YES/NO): NO